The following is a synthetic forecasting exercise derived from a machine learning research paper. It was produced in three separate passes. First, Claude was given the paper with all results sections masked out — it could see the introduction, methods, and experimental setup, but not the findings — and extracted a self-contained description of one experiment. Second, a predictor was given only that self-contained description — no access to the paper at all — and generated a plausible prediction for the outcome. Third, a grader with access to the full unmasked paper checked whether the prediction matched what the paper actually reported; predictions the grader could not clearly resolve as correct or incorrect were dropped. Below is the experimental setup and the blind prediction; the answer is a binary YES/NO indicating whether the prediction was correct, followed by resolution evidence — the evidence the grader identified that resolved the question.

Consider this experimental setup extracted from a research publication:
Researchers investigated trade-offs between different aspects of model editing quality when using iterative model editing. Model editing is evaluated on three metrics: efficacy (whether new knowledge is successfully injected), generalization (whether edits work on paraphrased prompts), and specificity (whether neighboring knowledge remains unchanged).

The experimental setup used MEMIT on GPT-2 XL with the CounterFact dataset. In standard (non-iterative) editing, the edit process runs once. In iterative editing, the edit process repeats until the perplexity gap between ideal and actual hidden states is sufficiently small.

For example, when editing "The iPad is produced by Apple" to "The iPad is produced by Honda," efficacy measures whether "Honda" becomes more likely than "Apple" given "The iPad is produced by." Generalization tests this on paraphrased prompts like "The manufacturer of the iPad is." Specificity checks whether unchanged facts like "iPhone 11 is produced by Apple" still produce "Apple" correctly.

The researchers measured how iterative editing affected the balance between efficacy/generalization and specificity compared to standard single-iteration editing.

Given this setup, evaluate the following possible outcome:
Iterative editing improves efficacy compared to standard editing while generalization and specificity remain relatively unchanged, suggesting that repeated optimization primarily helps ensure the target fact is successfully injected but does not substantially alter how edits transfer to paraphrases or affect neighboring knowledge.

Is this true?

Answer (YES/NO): NO